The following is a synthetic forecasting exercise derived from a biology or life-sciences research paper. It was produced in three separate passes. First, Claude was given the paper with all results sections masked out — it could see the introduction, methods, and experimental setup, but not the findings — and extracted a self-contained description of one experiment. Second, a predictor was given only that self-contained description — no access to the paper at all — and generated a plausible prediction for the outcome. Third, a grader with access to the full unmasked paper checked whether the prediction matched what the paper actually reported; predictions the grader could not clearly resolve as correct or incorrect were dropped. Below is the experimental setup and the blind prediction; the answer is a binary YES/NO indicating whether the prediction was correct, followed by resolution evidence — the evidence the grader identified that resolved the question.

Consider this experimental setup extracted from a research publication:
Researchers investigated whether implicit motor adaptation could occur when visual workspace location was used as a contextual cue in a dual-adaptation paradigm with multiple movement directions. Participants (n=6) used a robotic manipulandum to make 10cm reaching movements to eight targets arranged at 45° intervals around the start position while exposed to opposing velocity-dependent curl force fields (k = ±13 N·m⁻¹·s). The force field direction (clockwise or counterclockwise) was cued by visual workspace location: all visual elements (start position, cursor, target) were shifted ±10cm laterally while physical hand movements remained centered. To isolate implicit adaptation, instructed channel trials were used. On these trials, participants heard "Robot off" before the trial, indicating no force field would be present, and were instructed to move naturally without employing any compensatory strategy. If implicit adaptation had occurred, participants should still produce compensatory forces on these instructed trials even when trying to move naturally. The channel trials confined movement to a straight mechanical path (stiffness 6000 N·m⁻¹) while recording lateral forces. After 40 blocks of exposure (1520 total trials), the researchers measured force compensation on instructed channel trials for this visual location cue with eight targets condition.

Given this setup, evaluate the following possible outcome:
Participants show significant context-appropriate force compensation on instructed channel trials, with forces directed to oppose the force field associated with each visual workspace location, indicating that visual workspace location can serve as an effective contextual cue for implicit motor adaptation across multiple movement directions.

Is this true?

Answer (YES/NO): YES